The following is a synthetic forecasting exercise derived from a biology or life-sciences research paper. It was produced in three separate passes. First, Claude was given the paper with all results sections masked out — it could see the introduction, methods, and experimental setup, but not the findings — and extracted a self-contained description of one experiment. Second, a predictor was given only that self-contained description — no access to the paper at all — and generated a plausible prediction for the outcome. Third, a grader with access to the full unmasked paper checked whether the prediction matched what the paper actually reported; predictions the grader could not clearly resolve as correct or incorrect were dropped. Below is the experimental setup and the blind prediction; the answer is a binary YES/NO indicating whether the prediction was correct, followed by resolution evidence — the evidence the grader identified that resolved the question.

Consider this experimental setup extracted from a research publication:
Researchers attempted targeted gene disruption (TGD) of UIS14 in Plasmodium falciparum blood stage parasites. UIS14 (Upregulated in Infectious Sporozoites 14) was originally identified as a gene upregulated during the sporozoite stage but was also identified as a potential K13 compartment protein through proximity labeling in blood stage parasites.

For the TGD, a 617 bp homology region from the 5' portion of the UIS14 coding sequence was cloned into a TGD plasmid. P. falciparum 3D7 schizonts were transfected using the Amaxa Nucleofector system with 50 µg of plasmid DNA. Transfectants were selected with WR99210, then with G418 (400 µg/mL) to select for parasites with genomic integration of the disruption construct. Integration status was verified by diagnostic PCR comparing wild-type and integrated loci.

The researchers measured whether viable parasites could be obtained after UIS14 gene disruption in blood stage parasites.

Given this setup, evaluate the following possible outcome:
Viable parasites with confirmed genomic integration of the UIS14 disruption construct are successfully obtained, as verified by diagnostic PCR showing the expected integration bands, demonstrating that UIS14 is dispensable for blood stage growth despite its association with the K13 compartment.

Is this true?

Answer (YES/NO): NO